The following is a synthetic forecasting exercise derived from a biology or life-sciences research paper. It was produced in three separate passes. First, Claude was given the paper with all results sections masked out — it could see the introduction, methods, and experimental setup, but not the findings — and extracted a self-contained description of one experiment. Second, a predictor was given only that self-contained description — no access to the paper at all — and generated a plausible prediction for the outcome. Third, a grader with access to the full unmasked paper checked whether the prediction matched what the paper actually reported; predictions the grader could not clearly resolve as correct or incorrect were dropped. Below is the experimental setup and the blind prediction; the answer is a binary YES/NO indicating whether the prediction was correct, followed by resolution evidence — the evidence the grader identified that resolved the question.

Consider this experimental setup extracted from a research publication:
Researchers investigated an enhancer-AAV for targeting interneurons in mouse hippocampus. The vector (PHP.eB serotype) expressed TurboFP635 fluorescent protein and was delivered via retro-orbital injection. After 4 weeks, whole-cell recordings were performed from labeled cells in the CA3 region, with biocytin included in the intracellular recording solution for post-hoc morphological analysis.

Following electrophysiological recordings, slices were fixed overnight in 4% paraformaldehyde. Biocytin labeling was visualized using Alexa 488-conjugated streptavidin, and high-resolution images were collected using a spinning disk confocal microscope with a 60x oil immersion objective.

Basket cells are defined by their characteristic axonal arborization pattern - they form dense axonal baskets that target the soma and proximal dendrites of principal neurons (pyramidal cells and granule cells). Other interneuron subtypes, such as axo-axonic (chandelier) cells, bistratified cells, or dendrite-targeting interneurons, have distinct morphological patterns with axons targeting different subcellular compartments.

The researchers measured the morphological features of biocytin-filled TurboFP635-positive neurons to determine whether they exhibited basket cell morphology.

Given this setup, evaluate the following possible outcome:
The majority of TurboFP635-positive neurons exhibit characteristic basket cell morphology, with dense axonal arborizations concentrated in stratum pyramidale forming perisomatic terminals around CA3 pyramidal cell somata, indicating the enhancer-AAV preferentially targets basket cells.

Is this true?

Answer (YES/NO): YES